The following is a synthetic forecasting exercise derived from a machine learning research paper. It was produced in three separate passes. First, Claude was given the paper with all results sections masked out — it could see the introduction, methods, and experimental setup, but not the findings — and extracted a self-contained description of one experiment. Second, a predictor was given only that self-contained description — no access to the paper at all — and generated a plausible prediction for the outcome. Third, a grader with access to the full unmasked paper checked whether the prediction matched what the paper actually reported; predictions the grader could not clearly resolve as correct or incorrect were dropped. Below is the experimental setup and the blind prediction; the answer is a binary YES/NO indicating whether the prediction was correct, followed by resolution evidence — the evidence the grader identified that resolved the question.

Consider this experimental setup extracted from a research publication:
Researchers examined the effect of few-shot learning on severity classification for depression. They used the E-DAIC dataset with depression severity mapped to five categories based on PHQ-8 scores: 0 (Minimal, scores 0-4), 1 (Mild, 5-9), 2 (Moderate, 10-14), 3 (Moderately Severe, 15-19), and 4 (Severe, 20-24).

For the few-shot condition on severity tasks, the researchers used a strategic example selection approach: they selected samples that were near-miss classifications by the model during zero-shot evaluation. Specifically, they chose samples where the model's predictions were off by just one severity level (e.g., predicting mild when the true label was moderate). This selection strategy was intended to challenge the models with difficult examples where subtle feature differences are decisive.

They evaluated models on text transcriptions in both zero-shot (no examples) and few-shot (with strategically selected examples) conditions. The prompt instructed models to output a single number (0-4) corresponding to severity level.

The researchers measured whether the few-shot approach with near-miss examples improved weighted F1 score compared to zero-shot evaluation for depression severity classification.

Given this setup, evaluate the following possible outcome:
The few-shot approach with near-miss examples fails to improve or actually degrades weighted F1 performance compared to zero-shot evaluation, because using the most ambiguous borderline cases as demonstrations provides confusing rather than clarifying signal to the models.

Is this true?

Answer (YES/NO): NO